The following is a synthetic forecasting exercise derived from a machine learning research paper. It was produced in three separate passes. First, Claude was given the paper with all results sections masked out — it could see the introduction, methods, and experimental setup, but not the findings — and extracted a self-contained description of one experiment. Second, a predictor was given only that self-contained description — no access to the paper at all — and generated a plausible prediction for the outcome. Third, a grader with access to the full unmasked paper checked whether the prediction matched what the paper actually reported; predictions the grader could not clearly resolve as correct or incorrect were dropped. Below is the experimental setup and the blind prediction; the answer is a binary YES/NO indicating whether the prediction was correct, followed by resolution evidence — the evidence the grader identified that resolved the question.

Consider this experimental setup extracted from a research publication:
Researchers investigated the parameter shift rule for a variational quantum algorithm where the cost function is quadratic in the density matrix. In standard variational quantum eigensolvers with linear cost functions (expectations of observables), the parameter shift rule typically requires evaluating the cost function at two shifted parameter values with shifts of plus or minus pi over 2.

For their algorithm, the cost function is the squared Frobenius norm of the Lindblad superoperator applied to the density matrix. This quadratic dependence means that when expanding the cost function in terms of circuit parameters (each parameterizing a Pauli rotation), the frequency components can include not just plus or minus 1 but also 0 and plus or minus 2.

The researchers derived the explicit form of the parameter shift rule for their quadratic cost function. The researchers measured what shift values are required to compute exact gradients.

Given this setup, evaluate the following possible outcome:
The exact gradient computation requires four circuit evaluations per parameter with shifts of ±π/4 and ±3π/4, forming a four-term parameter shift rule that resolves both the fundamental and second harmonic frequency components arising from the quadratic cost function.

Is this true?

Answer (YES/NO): NO